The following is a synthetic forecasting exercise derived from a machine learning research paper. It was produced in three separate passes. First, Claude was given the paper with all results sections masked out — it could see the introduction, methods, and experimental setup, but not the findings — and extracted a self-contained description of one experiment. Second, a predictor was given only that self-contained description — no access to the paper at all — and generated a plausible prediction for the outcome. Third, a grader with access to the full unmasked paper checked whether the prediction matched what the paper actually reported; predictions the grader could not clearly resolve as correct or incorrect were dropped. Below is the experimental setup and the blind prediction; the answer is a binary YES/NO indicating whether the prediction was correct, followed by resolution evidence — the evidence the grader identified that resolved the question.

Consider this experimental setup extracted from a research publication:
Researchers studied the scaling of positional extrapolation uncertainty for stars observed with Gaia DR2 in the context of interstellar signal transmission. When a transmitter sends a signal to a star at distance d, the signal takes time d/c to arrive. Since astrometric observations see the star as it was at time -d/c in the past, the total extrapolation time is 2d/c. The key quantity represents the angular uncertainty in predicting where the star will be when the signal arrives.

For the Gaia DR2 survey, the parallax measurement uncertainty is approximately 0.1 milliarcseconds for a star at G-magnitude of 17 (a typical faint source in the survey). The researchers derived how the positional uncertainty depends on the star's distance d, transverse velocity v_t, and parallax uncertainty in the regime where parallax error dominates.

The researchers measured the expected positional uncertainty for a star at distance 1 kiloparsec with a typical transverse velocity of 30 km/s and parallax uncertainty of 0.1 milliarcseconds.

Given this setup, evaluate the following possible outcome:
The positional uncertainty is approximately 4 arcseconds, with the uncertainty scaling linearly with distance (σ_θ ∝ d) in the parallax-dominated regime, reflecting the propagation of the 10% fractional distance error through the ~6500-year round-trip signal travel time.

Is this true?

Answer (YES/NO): NO